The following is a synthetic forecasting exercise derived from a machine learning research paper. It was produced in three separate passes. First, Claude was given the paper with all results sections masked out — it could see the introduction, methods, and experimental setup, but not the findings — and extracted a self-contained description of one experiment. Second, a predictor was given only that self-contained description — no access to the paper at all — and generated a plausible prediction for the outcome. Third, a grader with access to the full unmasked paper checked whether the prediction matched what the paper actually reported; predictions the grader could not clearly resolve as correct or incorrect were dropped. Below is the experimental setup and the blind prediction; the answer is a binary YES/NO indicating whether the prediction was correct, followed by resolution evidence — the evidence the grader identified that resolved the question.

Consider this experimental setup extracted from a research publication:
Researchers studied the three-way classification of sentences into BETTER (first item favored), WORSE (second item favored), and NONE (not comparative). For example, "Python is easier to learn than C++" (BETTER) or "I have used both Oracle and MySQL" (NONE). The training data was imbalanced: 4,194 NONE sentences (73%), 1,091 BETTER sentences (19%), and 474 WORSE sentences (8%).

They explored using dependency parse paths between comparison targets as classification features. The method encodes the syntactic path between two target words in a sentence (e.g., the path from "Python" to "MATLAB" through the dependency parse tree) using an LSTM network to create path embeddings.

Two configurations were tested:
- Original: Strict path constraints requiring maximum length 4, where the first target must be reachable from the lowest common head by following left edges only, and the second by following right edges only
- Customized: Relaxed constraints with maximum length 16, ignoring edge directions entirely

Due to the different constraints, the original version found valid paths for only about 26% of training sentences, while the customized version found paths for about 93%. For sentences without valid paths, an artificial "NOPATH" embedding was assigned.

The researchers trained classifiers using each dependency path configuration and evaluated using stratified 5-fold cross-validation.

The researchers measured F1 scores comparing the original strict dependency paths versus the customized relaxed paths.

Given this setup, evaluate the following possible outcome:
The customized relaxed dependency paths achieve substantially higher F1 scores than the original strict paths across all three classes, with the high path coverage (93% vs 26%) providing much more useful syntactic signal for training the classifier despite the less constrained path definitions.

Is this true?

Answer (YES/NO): NO